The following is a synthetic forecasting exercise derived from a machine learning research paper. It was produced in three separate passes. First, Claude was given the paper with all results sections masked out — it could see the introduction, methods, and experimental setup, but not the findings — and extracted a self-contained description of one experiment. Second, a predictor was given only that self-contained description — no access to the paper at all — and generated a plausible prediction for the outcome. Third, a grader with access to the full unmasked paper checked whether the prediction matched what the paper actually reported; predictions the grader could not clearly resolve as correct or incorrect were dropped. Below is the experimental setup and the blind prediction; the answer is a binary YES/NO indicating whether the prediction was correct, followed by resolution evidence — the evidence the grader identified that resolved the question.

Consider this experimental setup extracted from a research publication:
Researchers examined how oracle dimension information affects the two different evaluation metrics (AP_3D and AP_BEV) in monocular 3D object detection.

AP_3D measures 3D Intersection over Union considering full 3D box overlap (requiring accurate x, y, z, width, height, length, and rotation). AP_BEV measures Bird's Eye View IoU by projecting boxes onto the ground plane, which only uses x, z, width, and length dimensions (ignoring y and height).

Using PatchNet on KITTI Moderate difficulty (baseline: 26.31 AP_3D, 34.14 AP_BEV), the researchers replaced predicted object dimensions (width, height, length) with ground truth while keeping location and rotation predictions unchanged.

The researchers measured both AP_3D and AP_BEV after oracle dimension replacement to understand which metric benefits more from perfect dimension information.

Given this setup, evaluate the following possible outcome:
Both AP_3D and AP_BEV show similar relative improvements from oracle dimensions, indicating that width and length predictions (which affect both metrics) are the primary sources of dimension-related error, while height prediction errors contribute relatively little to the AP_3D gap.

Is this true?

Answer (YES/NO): NO